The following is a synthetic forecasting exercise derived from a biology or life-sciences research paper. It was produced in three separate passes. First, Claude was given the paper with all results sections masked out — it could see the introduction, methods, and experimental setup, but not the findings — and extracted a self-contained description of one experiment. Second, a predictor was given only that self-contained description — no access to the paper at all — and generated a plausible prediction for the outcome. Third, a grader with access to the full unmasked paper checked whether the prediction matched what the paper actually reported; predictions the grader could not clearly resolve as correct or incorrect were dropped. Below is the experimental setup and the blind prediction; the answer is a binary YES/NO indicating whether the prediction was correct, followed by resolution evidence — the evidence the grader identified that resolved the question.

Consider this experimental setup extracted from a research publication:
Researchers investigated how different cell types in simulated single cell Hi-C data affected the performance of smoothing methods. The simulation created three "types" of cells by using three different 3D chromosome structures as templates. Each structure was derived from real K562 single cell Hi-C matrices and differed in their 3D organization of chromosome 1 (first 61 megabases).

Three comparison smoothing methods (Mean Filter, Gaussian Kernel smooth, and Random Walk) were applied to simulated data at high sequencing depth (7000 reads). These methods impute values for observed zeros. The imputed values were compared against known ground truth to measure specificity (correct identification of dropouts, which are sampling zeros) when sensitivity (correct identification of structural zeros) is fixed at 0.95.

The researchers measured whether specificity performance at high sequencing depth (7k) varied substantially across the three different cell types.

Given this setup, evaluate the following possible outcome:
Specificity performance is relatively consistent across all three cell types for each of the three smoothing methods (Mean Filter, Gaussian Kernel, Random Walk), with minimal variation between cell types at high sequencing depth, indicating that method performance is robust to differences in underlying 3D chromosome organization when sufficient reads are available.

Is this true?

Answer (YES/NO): NO